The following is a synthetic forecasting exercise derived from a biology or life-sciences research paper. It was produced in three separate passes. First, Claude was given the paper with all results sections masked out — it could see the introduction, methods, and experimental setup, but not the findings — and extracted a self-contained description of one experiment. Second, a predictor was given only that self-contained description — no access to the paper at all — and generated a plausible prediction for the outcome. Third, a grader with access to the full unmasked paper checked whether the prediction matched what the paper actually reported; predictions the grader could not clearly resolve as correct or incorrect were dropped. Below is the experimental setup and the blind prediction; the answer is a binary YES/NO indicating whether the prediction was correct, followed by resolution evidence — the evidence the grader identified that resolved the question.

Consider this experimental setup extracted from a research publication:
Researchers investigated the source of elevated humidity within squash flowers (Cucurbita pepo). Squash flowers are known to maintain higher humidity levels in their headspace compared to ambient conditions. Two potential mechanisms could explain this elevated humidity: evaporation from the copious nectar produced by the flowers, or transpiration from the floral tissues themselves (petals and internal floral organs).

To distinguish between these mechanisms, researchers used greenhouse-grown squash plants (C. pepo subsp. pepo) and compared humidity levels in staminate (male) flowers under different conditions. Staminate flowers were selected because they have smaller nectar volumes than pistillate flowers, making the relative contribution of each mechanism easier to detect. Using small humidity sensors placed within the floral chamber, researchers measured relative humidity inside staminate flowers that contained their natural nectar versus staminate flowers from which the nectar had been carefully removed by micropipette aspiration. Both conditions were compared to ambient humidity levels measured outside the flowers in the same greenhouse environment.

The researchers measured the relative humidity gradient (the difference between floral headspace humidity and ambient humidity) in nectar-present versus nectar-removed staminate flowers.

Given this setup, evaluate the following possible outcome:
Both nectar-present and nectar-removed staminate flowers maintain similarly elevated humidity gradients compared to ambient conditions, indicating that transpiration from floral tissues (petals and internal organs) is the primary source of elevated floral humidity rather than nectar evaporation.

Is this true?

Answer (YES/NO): NO